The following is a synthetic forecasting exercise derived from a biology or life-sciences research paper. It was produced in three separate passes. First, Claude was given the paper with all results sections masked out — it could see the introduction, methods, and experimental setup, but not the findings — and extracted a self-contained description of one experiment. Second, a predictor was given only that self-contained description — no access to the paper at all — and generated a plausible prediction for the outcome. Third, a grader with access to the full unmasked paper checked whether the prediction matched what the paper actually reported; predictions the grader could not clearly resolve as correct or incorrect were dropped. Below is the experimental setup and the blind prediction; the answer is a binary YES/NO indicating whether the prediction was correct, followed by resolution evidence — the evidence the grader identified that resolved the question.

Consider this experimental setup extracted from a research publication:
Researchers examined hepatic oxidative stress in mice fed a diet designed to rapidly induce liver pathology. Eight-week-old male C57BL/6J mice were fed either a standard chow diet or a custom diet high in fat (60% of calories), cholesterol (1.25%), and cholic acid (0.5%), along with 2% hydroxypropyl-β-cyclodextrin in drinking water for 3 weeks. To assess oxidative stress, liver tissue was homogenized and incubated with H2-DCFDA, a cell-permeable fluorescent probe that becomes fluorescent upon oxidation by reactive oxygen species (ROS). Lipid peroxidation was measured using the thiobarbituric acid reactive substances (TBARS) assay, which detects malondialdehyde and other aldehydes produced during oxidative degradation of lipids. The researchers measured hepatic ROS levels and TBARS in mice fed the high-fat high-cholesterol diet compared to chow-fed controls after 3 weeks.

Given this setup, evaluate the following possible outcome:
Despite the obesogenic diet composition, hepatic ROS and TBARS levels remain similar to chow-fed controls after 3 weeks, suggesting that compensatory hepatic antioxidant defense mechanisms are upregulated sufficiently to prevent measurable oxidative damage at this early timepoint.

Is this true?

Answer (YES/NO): NO